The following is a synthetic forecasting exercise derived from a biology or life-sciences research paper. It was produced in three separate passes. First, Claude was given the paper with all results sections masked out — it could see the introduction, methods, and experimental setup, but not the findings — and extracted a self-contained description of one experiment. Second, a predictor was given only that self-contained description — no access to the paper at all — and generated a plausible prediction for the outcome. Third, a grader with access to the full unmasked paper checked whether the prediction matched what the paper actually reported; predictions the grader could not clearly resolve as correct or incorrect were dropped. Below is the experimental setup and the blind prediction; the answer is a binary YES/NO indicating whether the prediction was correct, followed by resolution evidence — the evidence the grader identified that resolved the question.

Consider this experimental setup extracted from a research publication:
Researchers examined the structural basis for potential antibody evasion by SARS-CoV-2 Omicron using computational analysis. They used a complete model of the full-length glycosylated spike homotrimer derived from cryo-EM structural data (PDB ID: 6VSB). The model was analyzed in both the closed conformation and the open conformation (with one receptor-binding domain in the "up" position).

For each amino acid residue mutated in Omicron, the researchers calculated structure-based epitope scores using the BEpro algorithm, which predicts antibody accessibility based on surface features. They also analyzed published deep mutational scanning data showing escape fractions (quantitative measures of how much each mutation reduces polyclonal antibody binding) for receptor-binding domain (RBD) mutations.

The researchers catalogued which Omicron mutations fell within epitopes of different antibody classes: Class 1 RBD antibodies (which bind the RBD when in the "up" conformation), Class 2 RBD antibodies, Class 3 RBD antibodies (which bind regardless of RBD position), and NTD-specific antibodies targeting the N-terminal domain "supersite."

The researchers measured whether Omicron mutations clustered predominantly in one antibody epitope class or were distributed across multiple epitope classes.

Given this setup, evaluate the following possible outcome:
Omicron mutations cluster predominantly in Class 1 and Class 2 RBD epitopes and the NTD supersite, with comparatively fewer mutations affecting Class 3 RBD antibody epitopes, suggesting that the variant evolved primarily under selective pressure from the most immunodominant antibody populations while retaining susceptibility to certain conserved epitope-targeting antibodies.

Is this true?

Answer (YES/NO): NO